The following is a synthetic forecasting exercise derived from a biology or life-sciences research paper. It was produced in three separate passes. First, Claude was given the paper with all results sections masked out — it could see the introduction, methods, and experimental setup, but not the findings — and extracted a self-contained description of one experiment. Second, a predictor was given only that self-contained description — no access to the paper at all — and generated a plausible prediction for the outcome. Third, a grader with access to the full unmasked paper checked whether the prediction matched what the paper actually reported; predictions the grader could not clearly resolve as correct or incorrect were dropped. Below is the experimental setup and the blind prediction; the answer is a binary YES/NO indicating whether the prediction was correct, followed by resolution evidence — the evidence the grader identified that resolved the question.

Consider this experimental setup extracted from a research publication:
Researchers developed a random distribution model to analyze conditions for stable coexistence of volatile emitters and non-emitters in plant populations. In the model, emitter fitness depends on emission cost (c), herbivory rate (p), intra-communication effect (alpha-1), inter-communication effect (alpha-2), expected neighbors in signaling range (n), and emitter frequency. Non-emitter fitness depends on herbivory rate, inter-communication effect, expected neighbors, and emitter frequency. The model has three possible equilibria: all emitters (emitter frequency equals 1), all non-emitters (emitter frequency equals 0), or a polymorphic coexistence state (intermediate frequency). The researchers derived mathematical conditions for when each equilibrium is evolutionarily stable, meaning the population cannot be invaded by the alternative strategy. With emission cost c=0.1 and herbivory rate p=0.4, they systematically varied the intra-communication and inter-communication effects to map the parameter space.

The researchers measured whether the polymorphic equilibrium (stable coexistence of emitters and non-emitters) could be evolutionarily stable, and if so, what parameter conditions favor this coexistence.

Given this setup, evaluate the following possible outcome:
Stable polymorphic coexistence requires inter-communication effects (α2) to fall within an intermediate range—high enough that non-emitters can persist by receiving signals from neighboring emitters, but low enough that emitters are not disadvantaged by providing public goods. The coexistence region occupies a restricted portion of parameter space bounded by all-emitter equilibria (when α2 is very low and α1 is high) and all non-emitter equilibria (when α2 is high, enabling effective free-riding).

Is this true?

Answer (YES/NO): NO